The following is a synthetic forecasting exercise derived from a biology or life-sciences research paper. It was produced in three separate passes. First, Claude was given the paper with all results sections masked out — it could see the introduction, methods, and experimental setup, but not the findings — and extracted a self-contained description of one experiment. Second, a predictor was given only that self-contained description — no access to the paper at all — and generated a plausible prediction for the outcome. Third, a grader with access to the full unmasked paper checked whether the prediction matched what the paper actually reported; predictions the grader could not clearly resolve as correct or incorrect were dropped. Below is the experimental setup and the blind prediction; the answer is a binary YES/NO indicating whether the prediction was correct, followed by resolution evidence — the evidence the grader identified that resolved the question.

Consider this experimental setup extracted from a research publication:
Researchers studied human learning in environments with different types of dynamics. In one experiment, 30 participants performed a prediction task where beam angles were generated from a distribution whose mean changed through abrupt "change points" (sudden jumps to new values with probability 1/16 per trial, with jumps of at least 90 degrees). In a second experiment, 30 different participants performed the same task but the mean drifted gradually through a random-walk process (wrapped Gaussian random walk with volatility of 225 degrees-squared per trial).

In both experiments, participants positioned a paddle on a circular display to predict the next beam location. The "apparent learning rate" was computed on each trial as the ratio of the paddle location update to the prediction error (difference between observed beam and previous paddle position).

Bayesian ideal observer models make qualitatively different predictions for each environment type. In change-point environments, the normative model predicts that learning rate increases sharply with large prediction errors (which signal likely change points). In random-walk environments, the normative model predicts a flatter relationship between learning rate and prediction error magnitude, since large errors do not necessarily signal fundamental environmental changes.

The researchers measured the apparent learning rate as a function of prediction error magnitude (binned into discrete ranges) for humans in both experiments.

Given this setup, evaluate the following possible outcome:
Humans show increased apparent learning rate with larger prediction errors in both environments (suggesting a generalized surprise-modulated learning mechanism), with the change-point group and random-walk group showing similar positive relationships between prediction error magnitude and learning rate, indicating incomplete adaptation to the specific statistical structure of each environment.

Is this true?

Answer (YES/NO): NO